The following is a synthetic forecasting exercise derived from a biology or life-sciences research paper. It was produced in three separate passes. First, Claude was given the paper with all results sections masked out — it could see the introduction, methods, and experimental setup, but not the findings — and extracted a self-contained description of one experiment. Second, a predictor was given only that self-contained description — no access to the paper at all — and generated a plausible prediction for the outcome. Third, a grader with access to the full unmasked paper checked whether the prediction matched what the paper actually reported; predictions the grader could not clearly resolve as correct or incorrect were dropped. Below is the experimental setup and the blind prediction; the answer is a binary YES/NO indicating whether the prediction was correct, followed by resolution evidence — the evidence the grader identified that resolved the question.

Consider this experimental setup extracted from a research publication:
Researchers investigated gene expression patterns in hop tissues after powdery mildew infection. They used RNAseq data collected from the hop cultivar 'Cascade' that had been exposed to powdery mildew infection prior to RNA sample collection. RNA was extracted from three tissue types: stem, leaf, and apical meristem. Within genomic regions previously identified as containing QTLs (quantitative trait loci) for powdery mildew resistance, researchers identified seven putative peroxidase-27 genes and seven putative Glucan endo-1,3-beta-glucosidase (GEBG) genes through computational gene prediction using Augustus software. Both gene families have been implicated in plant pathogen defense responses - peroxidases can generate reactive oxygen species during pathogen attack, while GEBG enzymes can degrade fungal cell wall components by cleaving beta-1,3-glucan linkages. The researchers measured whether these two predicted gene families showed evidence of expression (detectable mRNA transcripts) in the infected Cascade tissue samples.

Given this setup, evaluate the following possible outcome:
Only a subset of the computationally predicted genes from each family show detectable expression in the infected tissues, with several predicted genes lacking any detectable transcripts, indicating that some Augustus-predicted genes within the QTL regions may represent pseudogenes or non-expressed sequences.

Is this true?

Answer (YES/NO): NO